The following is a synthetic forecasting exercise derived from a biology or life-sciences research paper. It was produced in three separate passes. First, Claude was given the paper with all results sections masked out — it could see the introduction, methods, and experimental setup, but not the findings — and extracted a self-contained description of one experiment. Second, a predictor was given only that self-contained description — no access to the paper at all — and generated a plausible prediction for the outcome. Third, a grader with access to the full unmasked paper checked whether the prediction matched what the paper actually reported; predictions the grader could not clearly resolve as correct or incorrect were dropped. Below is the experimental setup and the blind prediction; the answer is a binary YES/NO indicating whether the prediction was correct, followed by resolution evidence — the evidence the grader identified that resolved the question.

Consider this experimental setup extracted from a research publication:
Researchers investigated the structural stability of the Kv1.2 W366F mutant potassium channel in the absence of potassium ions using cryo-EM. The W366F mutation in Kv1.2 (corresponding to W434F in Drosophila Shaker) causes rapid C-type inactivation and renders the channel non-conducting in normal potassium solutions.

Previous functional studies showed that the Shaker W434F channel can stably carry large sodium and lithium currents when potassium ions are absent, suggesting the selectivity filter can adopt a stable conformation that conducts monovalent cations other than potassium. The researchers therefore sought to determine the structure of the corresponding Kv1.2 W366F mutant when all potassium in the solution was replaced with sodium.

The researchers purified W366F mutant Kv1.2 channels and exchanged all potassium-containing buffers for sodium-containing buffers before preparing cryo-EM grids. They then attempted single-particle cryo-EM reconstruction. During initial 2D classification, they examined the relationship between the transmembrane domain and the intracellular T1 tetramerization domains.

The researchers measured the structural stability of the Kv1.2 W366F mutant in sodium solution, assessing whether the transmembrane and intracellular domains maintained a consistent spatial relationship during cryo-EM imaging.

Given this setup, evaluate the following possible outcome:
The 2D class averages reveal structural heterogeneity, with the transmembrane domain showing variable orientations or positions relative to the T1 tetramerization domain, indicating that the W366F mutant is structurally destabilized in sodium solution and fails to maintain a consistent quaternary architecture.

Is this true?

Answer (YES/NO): YES